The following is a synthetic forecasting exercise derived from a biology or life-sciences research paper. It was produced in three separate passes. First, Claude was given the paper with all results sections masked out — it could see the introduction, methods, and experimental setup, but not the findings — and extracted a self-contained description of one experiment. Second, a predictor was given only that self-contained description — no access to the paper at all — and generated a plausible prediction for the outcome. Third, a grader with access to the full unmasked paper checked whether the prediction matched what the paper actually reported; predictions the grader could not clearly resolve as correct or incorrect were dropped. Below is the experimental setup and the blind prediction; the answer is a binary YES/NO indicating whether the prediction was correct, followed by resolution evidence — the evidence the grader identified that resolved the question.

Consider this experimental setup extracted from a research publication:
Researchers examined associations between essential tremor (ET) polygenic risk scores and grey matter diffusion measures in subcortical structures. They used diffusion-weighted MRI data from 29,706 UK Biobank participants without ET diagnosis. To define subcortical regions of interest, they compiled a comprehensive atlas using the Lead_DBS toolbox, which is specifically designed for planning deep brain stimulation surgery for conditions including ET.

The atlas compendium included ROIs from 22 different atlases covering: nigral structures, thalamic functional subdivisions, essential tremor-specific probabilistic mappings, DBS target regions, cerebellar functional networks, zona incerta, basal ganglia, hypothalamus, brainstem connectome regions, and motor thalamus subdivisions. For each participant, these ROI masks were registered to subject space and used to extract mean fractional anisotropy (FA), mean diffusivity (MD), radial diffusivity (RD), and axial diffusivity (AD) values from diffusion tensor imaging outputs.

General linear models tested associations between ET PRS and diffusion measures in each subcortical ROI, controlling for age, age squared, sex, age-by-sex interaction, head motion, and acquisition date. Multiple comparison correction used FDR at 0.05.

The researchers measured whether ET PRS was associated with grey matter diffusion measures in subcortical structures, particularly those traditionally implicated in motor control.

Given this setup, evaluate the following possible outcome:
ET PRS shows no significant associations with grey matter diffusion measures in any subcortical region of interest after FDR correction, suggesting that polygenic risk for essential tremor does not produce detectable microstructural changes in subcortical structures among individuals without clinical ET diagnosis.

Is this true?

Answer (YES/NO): NO